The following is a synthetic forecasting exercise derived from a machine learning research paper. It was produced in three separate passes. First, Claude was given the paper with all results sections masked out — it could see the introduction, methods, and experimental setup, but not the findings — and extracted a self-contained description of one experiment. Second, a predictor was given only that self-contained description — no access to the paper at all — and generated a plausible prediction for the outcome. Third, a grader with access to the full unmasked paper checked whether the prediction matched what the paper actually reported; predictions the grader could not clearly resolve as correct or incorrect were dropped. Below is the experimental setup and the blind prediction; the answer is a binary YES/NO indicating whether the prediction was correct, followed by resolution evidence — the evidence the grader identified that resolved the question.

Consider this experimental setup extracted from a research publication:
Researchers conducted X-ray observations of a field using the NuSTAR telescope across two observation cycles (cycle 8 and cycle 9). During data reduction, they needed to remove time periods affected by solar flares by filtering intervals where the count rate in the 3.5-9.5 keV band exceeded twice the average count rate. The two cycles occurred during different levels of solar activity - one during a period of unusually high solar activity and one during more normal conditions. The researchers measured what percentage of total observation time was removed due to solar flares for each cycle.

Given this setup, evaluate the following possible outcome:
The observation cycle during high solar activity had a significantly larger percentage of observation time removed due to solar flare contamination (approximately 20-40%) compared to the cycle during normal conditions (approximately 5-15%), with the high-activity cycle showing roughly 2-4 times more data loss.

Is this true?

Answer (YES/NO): NO